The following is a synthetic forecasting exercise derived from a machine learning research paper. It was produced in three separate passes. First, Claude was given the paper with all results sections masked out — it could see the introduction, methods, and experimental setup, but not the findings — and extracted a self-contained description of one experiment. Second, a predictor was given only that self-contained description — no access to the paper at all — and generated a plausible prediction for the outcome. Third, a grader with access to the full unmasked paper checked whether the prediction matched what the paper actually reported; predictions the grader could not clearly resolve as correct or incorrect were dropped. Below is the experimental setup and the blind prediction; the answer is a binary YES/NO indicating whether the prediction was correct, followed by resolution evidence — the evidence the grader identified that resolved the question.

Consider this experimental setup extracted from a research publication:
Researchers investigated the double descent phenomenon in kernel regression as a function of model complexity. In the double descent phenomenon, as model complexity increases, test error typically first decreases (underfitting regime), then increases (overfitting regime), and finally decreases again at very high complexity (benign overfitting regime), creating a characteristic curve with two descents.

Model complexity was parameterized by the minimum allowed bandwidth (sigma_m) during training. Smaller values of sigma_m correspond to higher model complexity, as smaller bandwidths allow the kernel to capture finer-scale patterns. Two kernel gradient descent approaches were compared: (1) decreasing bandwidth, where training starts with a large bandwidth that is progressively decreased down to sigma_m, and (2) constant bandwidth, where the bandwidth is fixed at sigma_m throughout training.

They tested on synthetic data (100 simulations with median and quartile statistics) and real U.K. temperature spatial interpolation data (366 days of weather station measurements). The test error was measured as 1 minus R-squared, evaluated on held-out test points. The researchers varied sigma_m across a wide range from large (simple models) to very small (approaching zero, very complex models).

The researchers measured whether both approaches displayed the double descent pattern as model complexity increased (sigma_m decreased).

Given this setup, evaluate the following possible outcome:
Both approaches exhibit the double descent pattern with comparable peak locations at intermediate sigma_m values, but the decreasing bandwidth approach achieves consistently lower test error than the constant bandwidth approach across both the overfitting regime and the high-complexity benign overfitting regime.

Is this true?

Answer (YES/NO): NO